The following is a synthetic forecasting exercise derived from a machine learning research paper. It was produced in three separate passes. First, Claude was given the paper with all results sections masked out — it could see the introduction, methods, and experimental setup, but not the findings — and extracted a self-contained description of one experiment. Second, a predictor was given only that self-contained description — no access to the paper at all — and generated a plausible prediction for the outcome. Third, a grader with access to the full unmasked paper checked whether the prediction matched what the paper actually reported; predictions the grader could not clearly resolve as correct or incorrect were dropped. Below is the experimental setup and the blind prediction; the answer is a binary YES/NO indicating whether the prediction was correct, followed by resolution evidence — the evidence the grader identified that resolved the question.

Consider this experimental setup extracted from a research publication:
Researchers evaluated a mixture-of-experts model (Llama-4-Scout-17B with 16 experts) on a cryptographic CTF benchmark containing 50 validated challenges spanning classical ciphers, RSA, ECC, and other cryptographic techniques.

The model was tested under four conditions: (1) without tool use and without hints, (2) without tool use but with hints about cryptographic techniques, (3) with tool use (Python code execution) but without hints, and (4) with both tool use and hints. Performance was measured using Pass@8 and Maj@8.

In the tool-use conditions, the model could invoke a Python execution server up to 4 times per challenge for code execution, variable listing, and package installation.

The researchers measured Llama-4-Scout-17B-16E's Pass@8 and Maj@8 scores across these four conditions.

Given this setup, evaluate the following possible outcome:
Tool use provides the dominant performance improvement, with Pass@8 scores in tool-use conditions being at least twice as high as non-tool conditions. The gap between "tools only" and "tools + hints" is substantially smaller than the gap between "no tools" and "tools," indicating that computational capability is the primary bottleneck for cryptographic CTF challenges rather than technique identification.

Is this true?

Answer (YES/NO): NO